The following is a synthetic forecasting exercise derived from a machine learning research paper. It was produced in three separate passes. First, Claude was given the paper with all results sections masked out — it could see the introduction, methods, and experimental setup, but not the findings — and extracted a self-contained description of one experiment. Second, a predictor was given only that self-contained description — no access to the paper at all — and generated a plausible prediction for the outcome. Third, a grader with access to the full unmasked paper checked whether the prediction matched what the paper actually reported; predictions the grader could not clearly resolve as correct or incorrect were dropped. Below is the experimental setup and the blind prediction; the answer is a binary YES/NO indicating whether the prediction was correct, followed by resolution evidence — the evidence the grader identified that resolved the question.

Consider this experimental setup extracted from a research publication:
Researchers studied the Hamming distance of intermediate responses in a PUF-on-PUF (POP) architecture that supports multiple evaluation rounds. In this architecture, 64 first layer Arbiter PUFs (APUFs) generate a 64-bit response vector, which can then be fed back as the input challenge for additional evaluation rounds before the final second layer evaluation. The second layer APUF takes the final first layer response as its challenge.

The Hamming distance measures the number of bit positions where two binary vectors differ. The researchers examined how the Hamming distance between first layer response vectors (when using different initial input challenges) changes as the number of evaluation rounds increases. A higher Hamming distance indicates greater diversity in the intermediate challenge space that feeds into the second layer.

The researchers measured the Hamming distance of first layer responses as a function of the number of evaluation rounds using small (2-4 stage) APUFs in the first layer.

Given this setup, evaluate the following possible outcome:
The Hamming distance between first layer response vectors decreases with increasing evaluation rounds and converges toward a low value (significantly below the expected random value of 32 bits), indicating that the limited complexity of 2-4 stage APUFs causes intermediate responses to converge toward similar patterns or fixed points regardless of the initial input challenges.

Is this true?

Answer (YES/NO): YES